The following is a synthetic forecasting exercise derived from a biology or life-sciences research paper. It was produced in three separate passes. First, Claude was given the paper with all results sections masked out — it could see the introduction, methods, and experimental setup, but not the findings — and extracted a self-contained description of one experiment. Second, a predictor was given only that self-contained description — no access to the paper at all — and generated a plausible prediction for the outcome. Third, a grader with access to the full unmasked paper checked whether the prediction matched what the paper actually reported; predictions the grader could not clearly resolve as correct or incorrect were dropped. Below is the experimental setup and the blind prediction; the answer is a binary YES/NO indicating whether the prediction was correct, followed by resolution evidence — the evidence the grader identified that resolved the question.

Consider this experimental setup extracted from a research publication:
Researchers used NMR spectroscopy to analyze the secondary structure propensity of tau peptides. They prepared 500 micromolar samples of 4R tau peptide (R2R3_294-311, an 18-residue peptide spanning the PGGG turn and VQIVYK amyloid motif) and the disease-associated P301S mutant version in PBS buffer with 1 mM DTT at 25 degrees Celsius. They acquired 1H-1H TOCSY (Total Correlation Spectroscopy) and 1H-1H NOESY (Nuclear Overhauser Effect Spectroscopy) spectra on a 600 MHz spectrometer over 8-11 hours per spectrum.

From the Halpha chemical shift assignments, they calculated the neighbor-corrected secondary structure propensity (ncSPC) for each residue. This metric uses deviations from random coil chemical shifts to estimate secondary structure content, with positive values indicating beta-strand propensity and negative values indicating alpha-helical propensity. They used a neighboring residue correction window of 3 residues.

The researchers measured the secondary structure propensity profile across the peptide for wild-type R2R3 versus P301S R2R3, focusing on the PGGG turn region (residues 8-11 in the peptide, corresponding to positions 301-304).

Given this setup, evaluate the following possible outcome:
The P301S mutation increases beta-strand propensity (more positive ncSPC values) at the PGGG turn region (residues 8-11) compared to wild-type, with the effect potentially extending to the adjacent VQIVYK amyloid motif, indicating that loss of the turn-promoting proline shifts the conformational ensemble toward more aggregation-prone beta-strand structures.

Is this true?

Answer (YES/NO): NO